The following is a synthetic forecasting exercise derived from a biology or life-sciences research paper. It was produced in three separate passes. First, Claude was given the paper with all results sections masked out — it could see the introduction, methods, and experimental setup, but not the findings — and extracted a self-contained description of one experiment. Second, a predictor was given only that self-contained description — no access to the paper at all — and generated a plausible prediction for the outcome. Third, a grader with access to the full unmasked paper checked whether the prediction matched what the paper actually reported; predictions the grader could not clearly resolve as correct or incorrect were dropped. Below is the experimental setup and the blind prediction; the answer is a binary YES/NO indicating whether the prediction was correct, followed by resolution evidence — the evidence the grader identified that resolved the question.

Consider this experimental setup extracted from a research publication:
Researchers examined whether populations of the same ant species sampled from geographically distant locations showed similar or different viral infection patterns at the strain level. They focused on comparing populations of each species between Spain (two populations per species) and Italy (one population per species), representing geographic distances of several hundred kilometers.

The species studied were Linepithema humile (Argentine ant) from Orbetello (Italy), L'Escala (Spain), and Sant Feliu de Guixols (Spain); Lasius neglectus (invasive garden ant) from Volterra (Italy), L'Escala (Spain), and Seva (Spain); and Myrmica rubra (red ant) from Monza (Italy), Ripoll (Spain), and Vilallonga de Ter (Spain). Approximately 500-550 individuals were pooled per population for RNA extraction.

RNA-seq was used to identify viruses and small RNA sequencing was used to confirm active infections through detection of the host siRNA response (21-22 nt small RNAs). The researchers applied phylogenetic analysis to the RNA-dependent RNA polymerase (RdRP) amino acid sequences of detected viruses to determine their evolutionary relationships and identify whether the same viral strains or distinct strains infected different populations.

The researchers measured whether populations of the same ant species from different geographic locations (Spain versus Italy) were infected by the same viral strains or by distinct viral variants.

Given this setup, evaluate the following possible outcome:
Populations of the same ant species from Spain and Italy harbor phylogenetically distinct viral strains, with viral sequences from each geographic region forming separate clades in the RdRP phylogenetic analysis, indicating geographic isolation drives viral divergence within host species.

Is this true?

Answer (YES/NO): NO